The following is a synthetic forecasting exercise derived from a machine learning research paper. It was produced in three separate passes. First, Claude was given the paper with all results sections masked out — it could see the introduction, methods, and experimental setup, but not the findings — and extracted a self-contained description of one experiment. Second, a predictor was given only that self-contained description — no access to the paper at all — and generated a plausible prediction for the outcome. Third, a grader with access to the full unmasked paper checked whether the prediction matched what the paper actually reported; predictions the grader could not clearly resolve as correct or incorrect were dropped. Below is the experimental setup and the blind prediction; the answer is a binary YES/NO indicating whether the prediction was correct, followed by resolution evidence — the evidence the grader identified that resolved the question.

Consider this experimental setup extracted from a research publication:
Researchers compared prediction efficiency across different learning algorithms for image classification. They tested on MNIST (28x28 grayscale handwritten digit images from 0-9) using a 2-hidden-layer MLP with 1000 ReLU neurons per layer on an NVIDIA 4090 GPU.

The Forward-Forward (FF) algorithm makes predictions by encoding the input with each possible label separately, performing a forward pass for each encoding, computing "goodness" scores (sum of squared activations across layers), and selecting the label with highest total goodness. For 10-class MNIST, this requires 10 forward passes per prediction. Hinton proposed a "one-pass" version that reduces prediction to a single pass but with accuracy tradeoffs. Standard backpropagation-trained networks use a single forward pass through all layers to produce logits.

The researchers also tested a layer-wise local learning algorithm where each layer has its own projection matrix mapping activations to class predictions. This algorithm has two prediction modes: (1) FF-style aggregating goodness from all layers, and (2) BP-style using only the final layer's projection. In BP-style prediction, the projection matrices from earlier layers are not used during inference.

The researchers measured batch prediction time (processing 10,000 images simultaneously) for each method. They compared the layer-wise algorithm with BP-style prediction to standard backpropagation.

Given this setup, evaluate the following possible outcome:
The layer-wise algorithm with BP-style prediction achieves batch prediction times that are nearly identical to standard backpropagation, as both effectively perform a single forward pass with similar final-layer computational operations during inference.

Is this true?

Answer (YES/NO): YES